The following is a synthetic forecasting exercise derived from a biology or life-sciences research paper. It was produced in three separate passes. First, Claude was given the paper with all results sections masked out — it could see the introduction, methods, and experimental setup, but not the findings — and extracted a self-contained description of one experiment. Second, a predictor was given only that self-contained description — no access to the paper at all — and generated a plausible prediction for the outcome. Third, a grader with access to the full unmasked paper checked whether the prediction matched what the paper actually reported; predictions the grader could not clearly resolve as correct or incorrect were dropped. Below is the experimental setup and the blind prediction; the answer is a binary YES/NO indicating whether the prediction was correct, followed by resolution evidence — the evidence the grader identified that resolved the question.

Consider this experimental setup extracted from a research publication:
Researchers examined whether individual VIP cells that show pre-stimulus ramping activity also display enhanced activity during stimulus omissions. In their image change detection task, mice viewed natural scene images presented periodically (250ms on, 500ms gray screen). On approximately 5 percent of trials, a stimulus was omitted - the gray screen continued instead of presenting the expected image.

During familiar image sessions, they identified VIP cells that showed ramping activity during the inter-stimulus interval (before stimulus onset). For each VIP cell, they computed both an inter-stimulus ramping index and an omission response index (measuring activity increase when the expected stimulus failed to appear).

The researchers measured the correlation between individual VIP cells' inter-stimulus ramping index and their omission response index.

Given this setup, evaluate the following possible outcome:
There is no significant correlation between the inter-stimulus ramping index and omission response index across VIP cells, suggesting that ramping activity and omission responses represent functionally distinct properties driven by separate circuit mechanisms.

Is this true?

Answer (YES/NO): NO